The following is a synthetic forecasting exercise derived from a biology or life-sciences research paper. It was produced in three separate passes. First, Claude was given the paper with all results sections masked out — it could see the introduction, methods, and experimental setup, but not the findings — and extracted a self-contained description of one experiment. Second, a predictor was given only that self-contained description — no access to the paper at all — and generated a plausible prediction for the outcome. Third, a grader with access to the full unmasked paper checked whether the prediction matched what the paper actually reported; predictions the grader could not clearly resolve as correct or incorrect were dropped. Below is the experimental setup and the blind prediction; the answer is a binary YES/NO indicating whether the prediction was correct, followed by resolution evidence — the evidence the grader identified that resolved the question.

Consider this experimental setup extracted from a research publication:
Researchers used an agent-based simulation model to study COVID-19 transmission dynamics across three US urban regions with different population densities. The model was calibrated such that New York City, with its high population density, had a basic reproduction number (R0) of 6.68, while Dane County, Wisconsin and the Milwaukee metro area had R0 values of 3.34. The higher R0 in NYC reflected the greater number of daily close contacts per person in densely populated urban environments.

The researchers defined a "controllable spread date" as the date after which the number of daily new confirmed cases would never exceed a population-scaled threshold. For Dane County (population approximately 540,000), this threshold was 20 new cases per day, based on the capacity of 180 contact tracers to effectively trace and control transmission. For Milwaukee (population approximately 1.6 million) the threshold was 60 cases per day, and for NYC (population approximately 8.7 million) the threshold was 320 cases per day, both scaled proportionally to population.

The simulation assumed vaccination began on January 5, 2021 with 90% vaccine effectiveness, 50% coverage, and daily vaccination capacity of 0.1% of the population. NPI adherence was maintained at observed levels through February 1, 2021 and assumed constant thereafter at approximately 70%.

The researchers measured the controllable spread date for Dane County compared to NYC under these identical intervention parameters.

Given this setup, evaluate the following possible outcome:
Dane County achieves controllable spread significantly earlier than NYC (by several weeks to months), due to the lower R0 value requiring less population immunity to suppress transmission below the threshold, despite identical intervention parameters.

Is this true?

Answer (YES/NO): YES